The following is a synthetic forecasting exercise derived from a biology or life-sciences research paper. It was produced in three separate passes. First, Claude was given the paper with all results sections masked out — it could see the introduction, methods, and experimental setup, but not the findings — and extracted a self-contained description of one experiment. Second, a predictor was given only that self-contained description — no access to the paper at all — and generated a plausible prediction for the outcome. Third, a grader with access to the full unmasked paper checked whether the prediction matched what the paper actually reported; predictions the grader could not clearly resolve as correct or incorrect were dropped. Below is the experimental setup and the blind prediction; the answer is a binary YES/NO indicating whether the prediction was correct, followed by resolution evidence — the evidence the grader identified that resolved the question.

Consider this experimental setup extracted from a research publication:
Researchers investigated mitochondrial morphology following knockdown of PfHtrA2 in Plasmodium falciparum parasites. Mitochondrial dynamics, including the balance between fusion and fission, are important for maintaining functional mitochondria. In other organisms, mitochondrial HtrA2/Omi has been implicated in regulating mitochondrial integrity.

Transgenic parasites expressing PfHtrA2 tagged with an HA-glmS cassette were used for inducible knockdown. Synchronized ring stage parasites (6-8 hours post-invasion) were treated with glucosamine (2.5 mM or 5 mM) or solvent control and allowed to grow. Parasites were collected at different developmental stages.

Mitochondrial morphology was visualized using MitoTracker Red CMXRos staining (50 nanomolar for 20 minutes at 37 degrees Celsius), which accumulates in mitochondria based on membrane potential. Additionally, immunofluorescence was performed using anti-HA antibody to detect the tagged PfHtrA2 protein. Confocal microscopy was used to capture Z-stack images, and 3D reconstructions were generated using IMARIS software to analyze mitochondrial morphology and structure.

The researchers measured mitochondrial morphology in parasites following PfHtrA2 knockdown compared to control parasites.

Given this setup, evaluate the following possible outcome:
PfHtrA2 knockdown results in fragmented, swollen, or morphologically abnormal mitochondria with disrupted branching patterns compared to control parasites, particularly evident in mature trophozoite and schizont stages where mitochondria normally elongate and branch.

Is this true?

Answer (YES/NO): YES